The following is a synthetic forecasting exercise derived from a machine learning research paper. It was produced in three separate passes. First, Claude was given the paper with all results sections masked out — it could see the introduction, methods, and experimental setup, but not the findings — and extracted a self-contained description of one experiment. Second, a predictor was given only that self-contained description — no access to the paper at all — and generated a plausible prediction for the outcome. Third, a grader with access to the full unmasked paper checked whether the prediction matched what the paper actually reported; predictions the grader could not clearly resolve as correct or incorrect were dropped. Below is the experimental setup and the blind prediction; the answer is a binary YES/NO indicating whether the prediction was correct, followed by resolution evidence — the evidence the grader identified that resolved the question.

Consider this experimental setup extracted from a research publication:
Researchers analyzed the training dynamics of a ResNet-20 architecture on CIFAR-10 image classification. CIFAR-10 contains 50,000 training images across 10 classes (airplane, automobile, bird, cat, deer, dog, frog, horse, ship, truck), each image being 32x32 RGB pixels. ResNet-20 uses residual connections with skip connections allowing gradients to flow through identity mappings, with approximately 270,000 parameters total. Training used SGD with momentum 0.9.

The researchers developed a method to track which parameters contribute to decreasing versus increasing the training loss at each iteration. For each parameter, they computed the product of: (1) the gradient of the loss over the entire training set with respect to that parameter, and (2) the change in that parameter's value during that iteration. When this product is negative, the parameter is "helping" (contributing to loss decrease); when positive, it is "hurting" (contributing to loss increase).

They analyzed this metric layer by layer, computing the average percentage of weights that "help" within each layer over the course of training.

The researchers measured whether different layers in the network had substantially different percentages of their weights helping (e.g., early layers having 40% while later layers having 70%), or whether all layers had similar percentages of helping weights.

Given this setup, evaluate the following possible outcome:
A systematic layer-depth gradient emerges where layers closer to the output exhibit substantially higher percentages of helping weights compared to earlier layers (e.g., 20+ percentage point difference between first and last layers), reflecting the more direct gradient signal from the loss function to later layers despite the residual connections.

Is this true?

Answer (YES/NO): NO